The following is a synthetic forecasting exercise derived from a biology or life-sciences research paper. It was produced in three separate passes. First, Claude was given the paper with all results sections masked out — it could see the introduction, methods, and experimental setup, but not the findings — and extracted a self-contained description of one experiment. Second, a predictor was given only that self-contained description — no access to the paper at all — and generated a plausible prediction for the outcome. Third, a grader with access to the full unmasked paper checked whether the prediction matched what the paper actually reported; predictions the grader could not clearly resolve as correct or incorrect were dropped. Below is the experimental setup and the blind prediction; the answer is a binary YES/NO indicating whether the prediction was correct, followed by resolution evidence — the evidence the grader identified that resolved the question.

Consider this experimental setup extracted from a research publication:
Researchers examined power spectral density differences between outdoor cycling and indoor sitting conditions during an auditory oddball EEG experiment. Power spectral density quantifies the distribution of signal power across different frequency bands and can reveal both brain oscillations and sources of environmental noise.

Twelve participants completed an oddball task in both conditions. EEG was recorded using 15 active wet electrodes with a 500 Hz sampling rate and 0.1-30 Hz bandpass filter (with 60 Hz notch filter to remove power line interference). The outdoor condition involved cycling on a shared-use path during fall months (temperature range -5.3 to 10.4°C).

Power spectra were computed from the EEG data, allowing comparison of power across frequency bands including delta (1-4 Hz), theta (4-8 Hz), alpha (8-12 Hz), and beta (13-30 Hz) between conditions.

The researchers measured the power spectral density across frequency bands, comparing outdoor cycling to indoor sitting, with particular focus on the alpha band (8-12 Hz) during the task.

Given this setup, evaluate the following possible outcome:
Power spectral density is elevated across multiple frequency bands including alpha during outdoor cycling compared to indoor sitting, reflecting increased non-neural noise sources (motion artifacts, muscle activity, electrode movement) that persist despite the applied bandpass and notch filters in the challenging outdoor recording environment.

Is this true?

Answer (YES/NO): NO